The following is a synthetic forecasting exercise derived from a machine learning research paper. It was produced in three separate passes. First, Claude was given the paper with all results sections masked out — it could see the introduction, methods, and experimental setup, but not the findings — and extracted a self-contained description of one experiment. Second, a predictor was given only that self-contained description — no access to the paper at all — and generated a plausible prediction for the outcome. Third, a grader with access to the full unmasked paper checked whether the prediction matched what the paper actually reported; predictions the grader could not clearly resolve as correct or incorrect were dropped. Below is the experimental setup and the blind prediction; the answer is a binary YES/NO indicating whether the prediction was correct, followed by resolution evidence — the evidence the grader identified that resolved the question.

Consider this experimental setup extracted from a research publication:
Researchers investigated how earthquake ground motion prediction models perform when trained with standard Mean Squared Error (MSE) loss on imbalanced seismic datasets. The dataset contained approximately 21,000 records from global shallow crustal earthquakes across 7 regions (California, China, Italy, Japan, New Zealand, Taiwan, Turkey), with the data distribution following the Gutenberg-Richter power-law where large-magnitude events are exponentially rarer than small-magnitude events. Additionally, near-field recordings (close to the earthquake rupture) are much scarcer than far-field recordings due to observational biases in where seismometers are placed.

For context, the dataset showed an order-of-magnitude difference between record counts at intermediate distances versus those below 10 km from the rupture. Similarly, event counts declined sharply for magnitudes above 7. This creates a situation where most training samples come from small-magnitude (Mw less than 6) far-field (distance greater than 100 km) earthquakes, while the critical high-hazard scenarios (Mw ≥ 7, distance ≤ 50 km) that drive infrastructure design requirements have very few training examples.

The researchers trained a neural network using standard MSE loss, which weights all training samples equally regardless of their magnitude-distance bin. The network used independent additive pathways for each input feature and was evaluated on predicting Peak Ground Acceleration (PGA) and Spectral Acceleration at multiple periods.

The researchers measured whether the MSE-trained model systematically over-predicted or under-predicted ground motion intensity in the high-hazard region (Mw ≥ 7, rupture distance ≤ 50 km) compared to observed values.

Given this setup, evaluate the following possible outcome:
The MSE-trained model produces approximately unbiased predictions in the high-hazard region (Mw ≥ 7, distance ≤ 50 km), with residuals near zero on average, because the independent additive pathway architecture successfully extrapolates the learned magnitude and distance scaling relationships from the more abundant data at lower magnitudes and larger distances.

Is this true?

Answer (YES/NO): NO